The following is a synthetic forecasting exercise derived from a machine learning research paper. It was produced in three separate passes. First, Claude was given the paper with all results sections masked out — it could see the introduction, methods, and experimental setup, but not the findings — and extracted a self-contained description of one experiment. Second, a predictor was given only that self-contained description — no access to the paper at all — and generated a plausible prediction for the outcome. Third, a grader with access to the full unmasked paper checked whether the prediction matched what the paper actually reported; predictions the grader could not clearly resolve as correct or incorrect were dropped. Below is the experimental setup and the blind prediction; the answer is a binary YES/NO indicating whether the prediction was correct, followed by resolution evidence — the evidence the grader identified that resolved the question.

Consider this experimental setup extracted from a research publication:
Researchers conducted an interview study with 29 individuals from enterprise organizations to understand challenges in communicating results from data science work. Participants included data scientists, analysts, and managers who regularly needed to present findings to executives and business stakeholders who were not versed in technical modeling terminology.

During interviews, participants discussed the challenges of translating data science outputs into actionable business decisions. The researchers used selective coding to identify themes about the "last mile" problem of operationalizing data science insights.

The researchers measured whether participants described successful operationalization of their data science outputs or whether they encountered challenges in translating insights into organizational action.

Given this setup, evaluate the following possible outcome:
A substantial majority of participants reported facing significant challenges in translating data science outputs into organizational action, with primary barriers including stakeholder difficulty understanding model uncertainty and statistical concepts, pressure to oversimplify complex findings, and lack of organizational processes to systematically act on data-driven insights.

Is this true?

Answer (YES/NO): NO